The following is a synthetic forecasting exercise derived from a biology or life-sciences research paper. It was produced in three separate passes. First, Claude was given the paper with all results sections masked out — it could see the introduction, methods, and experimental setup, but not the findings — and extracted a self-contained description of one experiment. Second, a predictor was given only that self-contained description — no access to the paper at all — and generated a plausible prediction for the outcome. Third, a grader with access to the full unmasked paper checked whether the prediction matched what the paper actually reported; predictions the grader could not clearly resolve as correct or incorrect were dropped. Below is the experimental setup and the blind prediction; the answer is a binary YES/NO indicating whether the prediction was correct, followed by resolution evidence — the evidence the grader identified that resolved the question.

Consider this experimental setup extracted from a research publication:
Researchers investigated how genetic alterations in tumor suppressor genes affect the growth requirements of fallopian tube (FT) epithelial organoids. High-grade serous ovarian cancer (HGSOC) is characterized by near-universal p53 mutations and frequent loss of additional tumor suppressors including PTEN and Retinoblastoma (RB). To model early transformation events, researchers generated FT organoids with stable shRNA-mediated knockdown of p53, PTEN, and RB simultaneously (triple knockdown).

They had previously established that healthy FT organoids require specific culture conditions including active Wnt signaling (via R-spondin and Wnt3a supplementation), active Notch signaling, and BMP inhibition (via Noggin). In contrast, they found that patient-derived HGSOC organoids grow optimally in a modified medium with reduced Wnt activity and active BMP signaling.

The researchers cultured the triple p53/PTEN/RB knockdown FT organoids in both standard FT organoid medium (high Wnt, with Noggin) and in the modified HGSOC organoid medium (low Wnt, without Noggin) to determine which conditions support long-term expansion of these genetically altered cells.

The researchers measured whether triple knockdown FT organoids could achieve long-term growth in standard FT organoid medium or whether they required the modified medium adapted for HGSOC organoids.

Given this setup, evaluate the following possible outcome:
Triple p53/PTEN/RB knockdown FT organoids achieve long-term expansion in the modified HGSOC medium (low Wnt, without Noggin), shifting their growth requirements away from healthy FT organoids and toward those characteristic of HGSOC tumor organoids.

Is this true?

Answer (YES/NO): YES